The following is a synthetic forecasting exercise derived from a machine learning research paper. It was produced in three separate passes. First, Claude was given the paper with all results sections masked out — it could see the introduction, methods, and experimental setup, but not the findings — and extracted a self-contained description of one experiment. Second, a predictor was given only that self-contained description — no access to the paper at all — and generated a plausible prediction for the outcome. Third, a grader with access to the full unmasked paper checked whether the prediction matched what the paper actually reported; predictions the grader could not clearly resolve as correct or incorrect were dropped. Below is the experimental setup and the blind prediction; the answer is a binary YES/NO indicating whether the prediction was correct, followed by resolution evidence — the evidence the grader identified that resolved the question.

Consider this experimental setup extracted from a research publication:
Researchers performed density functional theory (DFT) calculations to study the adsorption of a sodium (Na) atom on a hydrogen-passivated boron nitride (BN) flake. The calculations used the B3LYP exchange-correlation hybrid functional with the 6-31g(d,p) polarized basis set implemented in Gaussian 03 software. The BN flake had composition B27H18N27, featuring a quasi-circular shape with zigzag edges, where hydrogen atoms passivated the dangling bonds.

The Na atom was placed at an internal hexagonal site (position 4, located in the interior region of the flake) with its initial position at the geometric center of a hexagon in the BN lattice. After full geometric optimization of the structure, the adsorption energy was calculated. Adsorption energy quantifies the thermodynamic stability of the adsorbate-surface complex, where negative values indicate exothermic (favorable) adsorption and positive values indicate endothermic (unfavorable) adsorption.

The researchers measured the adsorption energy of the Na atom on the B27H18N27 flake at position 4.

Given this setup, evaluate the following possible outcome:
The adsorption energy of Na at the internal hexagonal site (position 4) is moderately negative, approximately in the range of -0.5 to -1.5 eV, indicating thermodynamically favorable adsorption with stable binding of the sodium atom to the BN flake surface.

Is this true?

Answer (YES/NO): NO